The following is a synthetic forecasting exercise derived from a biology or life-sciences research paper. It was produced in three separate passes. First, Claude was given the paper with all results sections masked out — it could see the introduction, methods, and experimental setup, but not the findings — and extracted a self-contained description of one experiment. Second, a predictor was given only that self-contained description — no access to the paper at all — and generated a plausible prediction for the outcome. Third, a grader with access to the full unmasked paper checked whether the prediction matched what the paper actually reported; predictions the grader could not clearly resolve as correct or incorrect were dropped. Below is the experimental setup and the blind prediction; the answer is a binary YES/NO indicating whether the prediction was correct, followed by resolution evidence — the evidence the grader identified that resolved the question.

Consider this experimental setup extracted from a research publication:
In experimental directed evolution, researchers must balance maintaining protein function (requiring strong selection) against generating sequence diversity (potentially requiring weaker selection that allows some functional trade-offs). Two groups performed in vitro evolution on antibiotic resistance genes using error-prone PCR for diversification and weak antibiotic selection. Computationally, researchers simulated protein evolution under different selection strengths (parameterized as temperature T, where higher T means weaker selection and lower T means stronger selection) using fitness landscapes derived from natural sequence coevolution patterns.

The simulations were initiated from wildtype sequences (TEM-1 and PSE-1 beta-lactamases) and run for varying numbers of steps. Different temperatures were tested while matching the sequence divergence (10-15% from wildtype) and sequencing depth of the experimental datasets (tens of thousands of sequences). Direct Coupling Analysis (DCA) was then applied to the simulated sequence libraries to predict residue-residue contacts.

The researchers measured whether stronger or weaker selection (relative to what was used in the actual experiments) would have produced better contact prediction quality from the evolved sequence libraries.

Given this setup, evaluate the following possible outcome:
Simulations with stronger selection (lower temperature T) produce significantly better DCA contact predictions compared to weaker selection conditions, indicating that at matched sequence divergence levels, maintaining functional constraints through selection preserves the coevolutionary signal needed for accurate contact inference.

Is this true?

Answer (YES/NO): NO